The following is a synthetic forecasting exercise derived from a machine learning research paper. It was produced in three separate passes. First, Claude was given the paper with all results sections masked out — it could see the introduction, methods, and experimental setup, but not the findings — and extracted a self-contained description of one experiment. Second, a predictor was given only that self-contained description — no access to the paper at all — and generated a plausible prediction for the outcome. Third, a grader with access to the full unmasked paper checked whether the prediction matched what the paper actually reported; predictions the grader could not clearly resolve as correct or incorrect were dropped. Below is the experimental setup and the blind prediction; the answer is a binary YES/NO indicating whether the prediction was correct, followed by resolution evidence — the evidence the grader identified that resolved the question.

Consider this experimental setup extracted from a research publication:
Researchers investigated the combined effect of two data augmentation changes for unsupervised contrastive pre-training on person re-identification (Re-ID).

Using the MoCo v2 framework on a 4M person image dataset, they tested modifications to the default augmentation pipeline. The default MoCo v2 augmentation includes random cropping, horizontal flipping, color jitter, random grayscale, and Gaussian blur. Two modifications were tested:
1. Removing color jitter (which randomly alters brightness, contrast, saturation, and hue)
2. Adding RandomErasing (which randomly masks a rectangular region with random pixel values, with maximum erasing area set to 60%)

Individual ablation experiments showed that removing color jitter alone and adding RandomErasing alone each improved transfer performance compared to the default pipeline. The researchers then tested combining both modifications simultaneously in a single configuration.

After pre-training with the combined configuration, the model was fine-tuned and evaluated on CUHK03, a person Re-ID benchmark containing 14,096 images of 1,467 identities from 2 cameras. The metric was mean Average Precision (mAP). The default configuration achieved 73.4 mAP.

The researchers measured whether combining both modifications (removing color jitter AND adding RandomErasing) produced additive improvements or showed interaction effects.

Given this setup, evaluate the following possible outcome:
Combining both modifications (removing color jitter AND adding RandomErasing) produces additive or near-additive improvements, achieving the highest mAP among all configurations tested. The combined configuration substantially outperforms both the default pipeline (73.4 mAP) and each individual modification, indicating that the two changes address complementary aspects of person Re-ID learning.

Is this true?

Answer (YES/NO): YES